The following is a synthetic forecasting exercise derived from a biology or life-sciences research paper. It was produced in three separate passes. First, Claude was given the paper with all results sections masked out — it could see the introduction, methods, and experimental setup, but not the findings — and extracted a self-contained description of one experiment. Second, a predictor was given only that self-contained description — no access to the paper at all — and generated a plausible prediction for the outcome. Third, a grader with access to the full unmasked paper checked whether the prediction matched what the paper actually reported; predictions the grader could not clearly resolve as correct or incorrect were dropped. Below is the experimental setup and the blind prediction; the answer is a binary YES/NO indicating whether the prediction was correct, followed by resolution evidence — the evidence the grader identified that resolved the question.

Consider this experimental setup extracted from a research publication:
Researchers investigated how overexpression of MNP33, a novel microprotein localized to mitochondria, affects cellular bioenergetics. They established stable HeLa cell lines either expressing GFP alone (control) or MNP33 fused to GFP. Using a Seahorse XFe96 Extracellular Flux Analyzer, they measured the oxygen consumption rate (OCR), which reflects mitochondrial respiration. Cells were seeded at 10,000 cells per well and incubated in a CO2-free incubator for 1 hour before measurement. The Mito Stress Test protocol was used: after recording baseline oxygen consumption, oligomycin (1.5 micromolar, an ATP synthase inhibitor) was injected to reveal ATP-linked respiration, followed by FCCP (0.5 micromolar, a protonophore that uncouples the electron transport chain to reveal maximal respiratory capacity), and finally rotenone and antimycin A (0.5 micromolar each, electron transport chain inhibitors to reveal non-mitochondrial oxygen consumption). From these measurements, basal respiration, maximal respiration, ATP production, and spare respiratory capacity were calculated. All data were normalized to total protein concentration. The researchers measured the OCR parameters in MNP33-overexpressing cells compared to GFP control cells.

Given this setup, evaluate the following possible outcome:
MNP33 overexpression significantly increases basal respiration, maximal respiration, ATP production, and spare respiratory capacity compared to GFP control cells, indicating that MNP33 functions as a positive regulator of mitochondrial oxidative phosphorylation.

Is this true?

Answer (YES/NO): NO